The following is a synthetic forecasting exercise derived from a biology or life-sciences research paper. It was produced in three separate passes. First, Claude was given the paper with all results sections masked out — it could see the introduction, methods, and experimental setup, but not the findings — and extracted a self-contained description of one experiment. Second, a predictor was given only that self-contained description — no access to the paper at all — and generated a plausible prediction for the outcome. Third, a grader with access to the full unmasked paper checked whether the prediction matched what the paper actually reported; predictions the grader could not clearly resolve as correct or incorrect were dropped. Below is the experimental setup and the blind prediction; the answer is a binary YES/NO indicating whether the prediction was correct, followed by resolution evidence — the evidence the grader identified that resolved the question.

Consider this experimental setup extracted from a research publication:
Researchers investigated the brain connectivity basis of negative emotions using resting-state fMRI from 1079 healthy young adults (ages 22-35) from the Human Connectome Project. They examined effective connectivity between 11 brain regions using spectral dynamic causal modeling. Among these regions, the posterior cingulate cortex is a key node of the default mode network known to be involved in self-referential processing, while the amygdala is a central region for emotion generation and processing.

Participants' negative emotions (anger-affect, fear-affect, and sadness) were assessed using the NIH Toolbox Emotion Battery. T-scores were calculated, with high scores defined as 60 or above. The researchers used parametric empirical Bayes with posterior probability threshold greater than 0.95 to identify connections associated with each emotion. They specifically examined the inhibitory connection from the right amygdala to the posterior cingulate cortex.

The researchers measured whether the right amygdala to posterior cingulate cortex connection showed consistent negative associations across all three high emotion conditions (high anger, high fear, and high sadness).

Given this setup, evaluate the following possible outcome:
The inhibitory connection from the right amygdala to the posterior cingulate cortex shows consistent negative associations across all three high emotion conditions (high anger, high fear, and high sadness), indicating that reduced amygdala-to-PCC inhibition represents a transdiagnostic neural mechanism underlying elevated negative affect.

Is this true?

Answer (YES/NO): YES